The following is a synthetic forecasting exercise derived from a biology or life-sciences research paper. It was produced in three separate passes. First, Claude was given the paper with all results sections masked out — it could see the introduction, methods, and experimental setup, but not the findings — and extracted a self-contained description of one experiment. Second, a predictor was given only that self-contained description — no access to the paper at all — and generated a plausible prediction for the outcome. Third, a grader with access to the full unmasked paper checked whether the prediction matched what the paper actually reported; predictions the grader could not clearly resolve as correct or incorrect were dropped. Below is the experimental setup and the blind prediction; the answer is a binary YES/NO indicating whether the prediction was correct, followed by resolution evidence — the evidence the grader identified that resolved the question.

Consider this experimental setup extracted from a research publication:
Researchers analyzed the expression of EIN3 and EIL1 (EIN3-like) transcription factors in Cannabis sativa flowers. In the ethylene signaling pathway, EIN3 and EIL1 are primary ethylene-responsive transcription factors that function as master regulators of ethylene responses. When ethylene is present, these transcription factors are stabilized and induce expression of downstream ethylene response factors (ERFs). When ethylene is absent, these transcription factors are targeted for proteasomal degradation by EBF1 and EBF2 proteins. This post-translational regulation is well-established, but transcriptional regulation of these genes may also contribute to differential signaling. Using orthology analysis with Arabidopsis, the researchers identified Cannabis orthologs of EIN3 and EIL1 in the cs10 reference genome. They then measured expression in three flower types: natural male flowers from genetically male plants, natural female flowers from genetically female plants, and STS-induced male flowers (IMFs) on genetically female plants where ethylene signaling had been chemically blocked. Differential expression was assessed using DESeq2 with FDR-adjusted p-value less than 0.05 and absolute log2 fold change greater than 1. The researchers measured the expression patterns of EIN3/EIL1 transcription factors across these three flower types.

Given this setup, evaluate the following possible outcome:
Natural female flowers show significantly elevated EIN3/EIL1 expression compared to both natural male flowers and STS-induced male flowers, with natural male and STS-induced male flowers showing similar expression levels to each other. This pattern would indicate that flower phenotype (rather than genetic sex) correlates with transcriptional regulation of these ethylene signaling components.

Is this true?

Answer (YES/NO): NO